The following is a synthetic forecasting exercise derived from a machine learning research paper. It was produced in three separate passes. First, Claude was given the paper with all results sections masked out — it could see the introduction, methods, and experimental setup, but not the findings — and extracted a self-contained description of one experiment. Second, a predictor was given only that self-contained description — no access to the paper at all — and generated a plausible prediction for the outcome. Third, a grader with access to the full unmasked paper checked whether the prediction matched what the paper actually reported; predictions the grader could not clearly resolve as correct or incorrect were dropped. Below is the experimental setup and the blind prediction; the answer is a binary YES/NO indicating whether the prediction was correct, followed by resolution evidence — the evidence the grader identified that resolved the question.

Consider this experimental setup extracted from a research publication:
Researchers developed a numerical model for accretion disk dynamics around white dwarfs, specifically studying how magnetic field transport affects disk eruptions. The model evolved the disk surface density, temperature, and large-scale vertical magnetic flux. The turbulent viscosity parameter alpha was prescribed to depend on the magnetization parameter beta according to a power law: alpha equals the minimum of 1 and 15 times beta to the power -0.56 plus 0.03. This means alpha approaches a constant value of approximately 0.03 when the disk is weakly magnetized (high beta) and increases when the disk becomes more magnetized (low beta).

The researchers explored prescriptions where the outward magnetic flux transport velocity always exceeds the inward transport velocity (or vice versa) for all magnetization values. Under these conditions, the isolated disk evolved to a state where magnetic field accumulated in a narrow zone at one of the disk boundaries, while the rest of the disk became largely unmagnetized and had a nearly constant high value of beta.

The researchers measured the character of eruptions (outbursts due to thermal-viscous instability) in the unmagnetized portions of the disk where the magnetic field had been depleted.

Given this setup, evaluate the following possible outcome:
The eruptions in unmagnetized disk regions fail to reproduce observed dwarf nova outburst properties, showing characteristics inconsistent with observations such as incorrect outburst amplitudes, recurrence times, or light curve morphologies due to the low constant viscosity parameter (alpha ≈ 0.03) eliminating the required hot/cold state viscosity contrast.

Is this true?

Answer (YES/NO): YES